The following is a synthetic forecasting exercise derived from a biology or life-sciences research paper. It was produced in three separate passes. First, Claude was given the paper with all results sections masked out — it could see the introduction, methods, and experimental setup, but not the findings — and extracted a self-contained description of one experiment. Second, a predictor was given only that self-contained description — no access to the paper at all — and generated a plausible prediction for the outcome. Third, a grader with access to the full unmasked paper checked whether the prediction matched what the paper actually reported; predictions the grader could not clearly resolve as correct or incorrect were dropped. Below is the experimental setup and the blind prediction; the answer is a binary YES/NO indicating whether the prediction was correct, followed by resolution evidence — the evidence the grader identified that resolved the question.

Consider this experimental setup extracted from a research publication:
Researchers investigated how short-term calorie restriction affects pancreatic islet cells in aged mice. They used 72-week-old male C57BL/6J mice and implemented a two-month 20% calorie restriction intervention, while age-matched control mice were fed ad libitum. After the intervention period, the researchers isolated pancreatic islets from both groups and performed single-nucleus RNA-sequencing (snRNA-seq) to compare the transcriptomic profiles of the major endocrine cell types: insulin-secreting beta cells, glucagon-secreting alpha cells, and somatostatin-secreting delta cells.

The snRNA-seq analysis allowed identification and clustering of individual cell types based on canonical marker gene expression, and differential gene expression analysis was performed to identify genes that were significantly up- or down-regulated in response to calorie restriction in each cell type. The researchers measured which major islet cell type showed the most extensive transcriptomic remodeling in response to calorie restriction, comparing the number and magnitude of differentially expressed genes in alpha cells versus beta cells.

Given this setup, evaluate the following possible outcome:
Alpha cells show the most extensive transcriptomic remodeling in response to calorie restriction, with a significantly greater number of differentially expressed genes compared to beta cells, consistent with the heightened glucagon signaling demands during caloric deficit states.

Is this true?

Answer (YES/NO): YES